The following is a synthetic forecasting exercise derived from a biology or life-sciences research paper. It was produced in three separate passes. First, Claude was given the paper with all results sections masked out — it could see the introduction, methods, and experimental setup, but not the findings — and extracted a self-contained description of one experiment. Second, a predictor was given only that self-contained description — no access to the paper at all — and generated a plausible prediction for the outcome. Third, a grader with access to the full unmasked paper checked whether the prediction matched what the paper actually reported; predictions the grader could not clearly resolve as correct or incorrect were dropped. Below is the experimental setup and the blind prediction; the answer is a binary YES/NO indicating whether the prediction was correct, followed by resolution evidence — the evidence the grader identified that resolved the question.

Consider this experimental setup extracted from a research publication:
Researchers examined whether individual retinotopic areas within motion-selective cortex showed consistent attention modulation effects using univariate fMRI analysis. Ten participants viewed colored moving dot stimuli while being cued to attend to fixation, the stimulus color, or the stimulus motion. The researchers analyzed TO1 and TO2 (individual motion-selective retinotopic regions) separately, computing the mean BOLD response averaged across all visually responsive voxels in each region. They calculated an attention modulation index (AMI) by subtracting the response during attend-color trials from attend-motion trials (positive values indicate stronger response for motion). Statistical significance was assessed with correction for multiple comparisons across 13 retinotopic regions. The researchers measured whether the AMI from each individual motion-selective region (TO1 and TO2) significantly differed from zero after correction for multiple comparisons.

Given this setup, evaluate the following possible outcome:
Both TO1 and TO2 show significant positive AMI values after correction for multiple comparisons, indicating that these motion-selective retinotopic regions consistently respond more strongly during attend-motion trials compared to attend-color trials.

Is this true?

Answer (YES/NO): NO